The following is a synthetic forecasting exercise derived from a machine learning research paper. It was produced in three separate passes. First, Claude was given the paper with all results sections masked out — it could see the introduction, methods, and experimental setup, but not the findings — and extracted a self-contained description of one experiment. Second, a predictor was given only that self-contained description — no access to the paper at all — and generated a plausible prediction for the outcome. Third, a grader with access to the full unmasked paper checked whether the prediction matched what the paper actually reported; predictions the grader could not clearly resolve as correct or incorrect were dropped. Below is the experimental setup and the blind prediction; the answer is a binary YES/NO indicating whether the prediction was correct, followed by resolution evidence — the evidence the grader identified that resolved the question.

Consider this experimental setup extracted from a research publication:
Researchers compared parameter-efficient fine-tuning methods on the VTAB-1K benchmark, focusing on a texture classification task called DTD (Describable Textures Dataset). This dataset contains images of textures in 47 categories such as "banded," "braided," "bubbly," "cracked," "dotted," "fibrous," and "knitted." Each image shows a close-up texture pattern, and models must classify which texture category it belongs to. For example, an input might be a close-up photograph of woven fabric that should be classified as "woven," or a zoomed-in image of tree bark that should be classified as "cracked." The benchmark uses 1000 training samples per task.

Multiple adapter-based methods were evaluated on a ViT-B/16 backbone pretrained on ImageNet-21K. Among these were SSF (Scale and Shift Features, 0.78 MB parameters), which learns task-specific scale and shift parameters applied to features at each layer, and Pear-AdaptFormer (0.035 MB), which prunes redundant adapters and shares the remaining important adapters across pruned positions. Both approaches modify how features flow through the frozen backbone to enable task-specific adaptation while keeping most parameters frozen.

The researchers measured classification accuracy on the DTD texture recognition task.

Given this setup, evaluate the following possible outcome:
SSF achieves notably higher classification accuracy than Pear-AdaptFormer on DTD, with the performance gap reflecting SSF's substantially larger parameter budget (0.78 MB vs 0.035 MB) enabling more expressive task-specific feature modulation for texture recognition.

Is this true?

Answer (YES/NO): YES